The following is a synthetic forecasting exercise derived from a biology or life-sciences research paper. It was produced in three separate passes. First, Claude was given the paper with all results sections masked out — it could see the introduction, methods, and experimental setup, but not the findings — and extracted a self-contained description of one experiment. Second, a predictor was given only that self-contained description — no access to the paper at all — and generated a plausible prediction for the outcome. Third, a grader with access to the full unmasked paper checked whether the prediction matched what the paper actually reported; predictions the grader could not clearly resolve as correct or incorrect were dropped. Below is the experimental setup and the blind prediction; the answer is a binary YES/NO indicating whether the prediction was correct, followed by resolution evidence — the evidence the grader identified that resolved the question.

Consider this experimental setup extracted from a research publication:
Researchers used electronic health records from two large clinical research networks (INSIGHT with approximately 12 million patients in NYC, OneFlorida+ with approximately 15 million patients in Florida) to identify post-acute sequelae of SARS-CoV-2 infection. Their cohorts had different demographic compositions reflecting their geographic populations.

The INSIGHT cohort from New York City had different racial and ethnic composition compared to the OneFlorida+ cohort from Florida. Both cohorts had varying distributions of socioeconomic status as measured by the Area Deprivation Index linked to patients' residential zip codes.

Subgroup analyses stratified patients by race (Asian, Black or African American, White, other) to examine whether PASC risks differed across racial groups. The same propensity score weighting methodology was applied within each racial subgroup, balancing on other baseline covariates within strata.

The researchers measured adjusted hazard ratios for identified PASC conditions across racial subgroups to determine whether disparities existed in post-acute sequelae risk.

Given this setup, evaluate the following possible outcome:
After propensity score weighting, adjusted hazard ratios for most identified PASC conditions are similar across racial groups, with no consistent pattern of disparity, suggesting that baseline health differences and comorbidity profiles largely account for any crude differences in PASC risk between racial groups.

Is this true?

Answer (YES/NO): NO